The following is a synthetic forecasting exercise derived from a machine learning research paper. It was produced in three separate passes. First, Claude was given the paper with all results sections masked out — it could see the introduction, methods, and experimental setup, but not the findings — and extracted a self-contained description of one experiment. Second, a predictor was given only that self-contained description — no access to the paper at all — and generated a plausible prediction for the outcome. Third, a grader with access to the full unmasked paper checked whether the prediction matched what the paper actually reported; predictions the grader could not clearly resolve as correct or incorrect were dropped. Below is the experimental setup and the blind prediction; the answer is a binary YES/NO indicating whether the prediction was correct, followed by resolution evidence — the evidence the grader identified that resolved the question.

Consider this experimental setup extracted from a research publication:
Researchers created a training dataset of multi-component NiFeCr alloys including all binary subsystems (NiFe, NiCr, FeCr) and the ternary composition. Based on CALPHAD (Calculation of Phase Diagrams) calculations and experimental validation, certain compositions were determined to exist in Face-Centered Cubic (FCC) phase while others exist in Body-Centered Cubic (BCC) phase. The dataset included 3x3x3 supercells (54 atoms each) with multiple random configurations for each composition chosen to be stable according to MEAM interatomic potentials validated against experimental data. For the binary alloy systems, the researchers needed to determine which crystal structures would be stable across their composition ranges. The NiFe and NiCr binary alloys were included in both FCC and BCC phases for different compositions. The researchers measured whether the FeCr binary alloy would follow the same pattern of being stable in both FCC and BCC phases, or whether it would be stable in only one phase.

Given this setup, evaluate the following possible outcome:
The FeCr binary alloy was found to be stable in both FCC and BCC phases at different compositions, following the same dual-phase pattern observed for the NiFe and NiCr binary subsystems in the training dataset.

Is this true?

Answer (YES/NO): NO